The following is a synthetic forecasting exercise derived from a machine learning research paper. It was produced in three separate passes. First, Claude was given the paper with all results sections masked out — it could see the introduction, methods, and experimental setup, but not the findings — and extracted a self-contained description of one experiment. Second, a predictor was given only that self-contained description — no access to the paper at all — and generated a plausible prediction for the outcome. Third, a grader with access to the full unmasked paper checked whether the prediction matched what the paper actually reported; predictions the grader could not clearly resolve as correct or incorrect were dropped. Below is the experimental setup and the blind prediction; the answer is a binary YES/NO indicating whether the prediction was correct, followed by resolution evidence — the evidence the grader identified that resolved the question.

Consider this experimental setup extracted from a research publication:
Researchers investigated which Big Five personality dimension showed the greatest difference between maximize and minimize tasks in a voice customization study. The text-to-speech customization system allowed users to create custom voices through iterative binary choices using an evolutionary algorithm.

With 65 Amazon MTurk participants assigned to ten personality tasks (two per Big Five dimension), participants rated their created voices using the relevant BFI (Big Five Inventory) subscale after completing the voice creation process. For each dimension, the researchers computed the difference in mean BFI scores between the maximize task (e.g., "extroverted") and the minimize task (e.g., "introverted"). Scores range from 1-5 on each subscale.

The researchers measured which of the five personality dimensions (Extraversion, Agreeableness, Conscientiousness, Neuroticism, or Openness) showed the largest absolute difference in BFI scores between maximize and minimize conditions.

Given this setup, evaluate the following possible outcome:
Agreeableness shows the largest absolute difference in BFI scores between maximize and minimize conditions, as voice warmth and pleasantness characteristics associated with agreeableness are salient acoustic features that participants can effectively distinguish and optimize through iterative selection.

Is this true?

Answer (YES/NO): NO